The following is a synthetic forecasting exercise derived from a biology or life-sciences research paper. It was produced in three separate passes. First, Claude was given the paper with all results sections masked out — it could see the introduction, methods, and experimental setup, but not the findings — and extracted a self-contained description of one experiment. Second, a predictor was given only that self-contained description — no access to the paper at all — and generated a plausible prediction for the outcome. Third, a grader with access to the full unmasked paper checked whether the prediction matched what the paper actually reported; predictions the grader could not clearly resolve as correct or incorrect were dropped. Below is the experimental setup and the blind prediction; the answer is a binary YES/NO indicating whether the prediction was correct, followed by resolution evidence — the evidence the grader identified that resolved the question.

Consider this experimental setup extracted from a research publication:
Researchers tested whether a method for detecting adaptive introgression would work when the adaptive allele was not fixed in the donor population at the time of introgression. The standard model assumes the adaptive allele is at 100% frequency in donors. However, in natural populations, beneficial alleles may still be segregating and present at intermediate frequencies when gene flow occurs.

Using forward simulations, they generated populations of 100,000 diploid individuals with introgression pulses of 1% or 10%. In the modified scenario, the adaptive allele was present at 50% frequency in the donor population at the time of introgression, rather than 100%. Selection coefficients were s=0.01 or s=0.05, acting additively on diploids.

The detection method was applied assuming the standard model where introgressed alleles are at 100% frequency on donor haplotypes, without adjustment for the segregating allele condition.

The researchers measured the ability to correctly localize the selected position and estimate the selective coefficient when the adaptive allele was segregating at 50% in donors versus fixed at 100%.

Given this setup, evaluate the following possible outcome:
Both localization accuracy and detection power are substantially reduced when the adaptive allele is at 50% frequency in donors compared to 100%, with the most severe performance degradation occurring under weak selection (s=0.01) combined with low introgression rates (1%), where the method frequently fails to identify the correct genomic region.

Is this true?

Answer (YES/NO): NO